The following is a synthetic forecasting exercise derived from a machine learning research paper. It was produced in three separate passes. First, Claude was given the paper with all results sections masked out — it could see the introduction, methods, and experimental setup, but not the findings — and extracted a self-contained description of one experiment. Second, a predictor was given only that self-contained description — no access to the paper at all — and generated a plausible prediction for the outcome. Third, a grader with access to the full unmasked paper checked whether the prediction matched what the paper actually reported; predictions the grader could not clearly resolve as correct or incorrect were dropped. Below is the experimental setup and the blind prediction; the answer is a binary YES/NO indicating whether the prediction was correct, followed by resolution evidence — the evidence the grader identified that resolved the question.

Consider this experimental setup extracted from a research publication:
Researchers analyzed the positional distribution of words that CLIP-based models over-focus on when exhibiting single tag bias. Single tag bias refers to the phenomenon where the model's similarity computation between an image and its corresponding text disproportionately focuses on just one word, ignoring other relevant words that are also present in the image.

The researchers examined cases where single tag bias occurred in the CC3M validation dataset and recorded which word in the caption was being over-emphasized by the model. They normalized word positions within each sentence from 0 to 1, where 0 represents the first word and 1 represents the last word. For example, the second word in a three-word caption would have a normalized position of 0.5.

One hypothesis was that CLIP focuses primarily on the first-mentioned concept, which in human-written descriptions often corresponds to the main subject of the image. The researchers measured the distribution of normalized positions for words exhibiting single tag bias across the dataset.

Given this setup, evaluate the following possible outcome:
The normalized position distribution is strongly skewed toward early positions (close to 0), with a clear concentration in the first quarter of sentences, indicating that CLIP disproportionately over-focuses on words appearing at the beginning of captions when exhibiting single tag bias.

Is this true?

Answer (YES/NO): NO